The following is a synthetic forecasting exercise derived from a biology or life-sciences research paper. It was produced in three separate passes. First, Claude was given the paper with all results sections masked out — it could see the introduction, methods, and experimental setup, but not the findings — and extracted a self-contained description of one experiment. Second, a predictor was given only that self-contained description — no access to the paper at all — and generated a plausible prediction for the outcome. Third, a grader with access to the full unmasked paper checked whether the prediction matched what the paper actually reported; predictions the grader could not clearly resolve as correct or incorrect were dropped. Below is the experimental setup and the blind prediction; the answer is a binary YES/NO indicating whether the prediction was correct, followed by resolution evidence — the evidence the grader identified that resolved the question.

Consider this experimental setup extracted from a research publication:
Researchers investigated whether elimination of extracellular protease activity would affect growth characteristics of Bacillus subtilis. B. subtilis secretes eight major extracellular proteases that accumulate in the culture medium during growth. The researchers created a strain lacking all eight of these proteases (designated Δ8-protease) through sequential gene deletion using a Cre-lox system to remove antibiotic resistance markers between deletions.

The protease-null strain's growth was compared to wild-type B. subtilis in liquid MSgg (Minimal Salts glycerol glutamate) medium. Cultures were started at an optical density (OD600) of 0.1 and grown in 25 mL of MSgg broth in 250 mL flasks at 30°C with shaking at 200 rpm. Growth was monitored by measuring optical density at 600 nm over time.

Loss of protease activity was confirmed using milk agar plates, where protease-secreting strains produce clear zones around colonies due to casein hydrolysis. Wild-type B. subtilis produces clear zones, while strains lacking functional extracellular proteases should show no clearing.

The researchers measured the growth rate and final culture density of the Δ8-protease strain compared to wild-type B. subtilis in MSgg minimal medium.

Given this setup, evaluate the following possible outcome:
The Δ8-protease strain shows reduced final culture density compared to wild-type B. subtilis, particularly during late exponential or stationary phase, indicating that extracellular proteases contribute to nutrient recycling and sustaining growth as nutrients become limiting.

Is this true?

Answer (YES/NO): NO